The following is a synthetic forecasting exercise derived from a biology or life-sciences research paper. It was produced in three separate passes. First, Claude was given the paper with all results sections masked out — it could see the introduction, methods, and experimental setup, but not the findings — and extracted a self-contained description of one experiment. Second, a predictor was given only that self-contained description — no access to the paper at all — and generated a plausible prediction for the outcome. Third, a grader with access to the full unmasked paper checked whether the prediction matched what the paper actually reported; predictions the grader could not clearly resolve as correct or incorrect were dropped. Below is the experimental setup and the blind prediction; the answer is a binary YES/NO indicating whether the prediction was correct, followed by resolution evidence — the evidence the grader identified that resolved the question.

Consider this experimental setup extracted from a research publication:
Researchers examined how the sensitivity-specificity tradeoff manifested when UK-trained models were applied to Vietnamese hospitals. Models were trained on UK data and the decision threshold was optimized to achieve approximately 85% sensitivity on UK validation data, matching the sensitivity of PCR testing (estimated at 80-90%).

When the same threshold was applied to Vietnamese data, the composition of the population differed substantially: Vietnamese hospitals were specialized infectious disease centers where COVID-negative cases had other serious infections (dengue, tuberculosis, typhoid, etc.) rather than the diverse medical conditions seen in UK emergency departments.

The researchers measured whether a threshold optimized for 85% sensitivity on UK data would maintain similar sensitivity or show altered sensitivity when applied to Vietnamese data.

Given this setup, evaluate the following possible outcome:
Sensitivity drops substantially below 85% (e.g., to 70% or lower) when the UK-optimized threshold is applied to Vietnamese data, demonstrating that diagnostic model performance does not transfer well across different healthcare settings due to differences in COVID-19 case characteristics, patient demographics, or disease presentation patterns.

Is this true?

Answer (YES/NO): NO